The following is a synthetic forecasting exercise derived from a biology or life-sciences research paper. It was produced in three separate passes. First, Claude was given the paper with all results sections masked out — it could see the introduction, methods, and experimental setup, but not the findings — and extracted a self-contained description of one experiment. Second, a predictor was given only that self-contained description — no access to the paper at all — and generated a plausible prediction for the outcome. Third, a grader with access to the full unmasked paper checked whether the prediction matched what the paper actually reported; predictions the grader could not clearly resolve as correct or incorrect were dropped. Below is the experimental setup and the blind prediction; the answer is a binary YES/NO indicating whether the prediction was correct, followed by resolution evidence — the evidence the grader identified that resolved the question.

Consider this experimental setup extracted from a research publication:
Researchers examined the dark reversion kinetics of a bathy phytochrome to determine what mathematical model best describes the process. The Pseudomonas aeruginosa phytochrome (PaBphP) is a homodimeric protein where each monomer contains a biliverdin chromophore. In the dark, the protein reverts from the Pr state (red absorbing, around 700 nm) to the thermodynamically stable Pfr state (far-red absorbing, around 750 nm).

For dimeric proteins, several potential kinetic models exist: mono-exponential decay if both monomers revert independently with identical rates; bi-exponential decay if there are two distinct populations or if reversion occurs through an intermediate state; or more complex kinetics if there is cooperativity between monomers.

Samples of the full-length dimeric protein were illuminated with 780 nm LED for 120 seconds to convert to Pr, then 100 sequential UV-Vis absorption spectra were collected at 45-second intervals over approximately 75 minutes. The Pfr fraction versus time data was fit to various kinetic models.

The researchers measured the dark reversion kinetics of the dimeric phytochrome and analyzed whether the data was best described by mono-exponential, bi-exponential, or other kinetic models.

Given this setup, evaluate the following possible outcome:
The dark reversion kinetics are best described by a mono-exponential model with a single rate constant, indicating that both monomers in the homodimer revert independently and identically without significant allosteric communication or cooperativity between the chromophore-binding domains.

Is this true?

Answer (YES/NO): NO